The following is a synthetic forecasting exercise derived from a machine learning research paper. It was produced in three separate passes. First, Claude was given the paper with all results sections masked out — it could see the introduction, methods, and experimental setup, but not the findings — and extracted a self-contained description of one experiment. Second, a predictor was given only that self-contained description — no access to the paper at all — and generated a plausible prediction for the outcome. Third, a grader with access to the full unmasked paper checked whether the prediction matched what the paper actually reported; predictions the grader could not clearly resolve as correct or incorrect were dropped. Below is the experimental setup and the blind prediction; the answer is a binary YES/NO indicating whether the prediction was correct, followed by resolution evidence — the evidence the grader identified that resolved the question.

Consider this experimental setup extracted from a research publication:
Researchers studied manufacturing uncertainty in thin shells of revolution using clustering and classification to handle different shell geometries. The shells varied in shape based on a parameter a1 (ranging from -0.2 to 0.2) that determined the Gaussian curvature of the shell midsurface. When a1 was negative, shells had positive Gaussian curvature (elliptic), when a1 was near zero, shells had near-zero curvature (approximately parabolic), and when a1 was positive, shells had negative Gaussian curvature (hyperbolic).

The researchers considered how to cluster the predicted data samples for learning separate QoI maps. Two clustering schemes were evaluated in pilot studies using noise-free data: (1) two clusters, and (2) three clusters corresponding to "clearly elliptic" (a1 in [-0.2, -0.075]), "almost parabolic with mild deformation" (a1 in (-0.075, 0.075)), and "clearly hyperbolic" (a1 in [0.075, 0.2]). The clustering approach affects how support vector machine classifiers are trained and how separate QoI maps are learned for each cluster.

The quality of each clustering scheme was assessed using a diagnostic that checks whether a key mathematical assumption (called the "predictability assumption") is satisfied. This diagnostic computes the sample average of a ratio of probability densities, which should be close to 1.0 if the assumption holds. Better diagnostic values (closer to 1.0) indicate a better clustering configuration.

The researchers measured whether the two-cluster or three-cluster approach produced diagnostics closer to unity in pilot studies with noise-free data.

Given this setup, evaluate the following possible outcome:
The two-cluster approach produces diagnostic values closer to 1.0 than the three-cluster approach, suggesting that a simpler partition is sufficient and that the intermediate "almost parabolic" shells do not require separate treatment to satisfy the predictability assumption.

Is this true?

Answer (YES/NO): NO